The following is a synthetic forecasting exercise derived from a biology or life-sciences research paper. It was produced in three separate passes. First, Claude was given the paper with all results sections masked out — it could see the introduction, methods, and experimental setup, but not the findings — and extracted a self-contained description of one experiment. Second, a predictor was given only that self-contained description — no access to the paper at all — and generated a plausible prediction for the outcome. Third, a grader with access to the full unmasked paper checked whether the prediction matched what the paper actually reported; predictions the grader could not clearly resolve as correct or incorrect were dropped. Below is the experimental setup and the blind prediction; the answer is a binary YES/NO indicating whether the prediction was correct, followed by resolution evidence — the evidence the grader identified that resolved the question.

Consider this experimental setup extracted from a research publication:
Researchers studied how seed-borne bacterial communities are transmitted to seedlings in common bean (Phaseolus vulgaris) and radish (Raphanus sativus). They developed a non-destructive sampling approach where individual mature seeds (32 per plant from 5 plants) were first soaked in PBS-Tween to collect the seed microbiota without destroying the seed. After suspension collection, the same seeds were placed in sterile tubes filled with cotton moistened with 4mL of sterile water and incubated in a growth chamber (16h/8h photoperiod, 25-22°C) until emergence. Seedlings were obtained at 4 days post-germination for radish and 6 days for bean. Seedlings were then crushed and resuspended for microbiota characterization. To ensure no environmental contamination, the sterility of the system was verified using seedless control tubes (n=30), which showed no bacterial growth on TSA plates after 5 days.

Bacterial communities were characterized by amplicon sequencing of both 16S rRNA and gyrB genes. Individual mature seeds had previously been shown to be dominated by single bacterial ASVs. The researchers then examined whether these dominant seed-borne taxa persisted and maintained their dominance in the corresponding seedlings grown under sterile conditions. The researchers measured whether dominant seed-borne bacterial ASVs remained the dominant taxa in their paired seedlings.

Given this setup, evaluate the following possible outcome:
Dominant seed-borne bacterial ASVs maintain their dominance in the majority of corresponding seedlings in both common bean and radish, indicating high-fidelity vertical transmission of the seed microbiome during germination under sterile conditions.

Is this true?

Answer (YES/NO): NO